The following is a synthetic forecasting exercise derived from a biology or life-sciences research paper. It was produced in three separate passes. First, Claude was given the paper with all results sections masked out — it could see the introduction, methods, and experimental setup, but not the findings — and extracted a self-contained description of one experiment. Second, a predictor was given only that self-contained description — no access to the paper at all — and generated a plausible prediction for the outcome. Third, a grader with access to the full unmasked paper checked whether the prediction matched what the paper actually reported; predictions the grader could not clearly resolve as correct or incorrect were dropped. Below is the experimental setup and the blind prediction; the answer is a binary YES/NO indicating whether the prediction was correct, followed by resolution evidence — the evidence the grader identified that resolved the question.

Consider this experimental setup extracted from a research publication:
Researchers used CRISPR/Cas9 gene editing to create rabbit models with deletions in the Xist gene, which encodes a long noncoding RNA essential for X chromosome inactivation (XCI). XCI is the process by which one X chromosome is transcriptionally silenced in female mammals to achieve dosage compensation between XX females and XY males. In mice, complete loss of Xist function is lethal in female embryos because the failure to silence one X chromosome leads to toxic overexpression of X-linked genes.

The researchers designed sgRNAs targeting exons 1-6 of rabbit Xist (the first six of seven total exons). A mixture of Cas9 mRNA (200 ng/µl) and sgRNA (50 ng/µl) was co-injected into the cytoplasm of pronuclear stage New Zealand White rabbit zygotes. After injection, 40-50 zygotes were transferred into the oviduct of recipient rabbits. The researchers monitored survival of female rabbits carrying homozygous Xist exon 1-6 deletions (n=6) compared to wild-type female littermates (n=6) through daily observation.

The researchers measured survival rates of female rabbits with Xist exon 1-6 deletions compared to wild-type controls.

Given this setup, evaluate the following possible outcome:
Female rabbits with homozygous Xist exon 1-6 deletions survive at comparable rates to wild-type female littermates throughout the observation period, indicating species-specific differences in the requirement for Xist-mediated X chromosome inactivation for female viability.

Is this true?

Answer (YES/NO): NO